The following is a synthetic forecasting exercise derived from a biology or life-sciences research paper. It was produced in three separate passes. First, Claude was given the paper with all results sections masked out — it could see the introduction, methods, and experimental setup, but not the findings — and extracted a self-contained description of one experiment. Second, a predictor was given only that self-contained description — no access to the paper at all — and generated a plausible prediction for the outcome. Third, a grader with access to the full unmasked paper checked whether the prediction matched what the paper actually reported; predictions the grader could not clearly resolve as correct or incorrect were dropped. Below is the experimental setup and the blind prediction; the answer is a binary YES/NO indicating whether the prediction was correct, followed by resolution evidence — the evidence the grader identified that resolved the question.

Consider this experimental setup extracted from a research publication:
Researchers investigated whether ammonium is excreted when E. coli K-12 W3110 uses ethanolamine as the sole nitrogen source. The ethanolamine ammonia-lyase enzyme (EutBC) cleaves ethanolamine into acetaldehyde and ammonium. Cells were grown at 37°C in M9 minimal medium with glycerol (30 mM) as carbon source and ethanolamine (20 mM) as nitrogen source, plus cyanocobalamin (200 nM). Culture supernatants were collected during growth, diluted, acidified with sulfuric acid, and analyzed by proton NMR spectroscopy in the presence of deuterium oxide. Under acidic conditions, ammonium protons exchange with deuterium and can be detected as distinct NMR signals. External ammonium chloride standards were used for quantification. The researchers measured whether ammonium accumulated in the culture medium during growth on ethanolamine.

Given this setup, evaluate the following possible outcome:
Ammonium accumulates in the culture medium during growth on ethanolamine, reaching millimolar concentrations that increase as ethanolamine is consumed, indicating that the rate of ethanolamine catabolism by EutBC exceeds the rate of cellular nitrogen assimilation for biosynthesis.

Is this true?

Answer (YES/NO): YES